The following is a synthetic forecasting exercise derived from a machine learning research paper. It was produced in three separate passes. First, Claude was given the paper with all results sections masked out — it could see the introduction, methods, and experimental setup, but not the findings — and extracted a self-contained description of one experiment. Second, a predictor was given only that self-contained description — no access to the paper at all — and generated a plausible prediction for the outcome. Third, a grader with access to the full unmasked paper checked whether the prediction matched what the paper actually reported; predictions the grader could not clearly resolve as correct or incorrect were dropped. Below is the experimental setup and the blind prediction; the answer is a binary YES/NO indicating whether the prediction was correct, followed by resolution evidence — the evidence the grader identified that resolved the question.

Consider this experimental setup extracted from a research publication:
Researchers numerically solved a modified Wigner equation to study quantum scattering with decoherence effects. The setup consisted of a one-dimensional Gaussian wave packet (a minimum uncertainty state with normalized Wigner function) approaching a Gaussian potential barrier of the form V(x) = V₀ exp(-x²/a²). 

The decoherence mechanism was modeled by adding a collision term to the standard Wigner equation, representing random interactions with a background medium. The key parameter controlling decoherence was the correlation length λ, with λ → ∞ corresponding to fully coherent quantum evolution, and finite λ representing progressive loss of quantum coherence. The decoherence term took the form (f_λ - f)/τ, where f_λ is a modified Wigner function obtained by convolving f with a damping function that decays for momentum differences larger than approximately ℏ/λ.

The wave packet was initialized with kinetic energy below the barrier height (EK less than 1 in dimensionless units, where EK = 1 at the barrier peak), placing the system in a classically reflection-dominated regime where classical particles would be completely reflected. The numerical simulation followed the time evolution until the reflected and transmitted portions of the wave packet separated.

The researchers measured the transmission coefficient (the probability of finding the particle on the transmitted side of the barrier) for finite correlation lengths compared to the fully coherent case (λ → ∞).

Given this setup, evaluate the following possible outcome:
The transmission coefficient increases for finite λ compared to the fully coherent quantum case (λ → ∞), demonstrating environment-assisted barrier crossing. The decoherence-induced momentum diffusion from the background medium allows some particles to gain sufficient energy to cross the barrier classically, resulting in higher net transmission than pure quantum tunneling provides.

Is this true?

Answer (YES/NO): YES